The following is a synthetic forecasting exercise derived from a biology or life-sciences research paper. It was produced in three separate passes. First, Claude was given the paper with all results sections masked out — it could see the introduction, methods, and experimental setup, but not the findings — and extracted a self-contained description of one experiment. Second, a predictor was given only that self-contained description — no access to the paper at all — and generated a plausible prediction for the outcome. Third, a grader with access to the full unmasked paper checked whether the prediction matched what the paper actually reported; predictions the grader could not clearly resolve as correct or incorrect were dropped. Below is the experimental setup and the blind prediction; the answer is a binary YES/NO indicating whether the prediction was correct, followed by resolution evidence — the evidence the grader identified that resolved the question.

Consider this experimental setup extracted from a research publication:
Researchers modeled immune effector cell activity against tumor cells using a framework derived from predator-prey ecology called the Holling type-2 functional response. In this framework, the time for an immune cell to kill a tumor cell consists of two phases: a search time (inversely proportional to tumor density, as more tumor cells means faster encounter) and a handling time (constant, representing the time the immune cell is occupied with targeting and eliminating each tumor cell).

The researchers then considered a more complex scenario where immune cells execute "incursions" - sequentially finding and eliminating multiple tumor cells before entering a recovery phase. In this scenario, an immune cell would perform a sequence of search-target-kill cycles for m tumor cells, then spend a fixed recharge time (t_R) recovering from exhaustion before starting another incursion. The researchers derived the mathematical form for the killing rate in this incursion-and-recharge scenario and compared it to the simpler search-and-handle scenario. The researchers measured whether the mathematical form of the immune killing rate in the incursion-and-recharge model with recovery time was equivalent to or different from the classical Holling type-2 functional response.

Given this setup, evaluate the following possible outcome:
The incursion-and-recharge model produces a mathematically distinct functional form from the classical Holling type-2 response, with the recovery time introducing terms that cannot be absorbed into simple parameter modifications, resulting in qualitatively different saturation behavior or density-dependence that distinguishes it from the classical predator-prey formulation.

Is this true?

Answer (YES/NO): NO